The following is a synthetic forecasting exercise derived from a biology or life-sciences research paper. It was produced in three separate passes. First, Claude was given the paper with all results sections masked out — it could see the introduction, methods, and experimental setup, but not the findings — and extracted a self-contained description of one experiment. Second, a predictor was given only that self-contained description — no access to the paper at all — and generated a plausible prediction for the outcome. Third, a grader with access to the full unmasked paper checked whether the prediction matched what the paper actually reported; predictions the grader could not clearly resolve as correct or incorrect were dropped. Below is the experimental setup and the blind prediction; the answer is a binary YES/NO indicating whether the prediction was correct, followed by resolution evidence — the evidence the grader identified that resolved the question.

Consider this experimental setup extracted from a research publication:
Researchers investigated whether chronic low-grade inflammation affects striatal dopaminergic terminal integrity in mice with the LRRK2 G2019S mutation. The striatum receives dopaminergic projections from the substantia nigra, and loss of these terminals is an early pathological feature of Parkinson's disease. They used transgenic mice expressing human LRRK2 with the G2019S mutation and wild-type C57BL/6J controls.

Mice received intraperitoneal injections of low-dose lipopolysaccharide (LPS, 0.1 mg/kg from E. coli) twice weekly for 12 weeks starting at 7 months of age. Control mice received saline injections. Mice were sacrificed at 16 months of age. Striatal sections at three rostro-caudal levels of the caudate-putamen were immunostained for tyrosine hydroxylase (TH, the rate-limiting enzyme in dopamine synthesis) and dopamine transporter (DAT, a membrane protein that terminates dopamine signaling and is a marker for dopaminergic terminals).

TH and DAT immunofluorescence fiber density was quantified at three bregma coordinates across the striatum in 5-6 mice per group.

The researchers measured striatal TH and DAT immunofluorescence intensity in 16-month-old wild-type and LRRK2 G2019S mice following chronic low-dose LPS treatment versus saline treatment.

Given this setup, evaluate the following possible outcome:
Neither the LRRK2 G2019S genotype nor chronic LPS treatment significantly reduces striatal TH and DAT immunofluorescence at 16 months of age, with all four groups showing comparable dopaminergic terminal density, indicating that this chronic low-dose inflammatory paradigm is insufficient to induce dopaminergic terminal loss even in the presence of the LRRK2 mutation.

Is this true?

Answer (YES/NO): NO